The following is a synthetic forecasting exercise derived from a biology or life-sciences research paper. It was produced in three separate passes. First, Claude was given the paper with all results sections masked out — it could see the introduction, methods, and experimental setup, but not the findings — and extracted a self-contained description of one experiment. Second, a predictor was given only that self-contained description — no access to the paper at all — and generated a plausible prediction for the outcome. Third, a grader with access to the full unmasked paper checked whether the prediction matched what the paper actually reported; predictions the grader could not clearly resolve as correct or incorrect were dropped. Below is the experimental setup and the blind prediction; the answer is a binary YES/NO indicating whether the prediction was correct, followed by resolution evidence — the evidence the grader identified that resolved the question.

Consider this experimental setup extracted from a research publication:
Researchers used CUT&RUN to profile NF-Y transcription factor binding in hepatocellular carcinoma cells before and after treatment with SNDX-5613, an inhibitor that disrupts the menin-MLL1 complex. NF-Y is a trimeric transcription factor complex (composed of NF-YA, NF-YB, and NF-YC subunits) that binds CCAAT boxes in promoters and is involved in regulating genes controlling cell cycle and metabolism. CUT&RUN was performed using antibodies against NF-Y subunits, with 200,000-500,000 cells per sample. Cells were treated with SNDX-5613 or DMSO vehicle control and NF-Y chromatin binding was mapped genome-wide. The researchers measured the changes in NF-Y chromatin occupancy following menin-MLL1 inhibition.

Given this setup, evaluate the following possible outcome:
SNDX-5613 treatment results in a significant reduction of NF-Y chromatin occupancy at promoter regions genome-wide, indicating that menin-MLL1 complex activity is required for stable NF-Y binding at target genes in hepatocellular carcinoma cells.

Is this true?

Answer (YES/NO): NO